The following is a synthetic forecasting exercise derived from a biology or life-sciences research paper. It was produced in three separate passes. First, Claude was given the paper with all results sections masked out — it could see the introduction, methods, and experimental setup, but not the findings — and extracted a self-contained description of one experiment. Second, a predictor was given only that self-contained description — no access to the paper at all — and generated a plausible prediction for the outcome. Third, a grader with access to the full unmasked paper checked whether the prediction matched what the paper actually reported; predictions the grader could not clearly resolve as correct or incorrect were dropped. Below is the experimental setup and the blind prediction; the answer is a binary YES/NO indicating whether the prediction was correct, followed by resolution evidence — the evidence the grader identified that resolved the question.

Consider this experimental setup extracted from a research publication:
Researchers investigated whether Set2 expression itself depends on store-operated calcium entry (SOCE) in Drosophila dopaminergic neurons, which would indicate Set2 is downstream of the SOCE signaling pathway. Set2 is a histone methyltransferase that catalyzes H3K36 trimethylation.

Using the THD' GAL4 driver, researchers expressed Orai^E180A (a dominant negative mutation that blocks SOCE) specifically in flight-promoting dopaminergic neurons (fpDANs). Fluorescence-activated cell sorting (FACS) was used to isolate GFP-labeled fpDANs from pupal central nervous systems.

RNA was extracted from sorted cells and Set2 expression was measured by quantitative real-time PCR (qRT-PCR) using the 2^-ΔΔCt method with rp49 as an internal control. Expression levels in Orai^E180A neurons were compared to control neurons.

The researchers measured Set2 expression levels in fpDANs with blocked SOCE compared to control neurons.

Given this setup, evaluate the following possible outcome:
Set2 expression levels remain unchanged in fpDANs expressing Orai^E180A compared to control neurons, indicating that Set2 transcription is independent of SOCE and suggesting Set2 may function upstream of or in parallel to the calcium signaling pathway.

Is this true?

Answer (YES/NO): NO